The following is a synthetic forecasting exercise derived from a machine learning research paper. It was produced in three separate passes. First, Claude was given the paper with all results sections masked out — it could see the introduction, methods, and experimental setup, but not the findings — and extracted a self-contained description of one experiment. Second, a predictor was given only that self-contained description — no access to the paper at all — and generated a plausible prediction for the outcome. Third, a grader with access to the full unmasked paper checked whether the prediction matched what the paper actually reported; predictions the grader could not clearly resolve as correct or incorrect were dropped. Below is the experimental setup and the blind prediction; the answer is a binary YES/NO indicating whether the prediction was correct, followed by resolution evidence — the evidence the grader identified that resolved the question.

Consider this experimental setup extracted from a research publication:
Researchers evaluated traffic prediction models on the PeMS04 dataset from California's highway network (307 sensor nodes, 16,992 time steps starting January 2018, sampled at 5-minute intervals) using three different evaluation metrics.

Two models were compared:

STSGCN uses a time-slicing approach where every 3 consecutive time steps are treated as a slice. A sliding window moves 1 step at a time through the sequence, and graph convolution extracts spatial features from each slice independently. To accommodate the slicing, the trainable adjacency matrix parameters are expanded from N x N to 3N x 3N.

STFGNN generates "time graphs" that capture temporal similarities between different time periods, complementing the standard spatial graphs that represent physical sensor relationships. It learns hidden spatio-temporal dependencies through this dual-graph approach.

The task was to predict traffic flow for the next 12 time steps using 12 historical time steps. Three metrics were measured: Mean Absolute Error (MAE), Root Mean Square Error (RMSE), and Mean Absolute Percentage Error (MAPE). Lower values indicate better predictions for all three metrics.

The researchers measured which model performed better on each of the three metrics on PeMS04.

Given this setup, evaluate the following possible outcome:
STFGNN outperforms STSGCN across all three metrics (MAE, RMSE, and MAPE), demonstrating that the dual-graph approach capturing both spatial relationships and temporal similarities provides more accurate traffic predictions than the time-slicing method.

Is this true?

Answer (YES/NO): NO